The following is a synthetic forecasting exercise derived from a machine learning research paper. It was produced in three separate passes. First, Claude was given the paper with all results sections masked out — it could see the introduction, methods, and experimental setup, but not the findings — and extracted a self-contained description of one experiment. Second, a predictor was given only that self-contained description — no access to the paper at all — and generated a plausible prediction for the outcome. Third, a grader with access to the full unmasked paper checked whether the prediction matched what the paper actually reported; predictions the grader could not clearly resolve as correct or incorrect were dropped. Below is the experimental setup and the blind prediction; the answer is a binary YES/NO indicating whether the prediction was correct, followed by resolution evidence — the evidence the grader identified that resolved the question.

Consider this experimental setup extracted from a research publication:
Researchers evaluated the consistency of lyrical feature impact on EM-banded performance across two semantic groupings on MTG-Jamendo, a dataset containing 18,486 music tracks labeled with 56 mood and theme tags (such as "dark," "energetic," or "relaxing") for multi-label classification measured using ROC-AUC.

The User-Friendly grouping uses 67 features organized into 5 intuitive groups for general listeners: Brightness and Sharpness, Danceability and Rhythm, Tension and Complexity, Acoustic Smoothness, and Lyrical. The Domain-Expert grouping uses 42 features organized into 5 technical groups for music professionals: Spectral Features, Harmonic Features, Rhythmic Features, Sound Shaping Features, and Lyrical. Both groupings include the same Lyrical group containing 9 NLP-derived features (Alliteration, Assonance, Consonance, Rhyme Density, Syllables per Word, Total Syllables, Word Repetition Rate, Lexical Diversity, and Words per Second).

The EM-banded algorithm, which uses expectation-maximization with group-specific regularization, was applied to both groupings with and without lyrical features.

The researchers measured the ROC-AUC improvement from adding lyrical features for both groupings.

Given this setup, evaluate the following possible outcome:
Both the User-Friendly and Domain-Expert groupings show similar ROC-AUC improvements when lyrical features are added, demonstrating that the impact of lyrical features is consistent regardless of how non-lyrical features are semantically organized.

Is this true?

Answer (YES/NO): NO